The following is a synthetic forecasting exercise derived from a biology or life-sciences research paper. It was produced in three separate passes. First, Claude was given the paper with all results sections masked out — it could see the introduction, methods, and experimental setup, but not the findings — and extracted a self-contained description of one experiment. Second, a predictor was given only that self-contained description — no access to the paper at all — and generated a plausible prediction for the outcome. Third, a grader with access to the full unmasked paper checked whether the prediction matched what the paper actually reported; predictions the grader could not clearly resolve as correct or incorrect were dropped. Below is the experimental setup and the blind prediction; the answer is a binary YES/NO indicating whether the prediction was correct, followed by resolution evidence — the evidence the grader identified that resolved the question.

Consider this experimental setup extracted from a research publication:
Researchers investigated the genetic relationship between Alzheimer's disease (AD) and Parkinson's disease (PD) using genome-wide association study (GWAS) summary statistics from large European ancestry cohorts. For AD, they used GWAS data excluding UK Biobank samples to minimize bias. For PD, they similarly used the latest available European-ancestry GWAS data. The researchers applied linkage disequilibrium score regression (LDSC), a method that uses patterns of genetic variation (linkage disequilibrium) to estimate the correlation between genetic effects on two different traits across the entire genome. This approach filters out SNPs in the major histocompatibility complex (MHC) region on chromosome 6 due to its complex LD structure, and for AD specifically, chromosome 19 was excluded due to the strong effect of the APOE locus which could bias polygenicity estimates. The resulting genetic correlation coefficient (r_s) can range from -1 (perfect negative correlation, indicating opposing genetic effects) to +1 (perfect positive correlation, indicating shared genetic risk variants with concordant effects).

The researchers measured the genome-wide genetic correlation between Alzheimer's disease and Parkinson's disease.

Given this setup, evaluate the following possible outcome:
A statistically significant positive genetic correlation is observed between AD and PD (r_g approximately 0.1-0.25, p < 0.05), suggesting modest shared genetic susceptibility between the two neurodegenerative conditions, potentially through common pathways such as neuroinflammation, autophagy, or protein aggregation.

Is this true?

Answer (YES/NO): NO